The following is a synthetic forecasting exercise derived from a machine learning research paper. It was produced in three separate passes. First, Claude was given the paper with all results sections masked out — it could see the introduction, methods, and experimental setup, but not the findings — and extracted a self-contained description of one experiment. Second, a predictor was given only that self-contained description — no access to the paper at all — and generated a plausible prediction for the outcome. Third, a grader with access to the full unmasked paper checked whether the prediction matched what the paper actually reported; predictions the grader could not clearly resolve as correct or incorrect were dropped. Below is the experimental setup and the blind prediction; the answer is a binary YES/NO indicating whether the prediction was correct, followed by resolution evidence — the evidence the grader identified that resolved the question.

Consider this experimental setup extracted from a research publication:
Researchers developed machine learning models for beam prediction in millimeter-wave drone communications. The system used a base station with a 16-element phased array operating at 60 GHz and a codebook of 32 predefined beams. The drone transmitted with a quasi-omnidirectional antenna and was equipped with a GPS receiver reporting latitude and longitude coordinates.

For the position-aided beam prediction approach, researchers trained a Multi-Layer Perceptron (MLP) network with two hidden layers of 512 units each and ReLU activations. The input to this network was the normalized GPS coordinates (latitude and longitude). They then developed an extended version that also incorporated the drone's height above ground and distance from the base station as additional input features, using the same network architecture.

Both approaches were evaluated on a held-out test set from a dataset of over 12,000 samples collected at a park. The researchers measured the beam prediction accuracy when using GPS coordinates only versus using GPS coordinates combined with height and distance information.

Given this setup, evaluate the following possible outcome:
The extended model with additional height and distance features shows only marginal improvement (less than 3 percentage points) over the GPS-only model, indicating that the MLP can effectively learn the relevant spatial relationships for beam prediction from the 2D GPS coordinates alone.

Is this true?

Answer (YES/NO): NO